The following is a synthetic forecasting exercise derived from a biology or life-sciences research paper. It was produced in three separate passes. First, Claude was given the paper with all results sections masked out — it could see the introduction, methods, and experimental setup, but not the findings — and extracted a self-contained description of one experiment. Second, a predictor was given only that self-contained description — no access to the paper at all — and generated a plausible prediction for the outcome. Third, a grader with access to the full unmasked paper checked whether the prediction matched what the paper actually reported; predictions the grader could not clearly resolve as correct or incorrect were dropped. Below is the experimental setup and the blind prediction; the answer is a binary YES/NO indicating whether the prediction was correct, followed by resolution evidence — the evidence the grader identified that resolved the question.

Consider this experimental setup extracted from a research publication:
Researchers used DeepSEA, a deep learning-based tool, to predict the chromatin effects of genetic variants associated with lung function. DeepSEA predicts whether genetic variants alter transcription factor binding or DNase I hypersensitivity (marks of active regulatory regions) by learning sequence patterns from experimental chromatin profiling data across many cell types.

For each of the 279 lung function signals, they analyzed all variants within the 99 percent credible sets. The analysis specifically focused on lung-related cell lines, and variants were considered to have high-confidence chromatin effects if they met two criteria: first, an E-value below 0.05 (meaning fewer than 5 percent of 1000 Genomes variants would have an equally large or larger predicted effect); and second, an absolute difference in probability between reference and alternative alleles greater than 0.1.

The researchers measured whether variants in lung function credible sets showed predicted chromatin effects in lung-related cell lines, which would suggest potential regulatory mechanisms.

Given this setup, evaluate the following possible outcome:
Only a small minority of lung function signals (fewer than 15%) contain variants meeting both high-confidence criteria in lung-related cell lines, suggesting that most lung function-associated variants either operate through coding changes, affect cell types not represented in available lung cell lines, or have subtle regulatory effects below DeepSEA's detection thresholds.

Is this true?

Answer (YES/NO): YES